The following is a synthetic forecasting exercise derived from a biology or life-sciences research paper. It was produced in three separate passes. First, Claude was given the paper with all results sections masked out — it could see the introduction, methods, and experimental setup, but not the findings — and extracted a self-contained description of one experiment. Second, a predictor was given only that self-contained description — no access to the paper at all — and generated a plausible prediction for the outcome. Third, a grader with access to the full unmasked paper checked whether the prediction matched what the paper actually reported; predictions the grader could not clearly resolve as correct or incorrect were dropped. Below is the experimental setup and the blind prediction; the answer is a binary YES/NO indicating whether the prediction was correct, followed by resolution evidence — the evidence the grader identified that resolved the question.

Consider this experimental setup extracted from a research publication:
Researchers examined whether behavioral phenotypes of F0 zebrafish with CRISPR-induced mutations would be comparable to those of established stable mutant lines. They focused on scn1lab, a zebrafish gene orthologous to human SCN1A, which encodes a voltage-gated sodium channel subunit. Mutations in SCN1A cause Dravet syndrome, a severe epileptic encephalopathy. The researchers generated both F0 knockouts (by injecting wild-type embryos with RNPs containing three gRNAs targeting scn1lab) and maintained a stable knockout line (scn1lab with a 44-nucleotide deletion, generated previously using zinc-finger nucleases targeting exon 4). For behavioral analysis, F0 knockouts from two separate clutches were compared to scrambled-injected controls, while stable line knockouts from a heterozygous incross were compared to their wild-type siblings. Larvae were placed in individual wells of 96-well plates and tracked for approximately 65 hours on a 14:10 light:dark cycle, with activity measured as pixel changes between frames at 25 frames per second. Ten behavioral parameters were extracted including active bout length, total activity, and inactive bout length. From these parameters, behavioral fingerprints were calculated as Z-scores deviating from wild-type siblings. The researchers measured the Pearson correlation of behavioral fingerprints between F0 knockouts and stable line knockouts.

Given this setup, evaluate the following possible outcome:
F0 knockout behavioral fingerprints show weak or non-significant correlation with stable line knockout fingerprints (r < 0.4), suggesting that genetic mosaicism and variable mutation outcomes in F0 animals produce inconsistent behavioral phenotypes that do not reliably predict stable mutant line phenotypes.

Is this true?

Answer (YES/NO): NO